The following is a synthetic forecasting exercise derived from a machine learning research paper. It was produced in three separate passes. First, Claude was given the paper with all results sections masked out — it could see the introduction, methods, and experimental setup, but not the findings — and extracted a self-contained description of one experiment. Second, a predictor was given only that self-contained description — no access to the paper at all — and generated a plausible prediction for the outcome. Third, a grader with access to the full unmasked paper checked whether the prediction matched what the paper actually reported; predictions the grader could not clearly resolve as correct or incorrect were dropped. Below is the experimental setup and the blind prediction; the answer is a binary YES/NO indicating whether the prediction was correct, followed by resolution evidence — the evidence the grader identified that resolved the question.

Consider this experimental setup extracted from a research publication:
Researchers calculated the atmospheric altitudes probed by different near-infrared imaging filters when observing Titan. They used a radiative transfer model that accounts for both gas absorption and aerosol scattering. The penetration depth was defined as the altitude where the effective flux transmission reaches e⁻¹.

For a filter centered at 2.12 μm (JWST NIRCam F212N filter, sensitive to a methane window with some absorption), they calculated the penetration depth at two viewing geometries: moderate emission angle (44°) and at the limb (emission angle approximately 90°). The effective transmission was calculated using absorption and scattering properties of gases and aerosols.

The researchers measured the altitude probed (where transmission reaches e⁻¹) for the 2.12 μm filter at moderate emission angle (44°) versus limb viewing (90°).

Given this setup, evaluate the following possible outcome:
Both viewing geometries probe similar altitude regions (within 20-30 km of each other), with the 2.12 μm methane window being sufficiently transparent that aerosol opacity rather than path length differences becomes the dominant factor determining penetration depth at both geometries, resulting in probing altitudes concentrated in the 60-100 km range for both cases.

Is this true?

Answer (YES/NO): NO